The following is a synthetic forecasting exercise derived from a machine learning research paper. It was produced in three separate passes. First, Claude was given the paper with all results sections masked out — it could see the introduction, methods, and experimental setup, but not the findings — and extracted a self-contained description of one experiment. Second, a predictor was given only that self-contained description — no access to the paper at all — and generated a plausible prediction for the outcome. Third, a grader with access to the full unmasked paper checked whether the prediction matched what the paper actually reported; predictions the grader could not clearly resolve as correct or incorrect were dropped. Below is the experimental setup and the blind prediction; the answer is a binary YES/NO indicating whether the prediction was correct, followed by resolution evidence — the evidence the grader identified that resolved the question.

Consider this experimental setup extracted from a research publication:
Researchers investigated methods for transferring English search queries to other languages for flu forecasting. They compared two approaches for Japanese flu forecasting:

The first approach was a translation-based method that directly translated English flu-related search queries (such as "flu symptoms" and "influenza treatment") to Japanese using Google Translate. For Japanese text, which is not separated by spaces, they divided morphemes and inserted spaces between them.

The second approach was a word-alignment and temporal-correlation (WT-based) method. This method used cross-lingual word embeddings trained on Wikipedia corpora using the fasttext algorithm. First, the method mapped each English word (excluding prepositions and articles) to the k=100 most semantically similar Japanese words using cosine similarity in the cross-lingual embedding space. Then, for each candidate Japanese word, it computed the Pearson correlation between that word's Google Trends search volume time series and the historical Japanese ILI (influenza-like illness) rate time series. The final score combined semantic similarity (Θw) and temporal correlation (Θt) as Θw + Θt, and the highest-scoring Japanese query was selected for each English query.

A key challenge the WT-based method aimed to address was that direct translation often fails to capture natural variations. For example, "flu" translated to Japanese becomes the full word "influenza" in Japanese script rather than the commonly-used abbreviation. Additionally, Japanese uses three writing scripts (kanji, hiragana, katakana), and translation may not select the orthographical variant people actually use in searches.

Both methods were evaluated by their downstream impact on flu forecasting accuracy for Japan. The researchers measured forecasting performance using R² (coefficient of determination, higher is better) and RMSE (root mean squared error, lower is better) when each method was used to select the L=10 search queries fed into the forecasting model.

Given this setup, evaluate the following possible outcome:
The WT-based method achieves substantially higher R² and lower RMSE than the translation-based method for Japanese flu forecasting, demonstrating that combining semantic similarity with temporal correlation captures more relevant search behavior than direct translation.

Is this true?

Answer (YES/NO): NO